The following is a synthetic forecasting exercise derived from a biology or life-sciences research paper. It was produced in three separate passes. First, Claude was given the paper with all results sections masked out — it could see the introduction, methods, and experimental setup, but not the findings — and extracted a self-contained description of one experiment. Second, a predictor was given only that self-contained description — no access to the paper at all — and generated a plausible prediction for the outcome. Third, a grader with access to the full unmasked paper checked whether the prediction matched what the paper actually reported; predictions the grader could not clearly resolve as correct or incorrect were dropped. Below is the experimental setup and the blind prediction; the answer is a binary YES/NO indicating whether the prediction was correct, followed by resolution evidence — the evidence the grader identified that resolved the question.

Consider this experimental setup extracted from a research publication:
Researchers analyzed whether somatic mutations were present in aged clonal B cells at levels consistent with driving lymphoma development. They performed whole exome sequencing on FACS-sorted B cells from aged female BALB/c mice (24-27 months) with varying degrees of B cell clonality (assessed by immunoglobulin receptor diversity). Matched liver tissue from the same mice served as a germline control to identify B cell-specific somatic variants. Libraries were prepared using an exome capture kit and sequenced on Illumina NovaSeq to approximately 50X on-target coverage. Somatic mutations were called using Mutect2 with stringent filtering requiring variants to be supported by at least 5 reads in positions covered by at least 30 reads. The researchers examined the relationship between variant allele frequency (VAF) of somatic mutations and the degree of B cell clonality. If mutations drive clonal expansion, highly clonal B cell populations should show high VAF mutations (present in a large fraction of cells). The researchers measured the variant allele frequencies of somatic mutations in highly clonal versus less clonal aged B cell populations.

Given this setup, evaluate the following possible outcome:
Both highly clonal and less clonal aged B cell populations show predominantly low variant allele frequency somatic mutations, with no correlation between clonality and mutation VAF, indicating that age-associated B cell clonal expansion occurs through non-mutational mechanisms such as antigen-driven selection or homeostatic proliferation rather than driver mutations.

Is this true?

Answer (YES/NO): NO